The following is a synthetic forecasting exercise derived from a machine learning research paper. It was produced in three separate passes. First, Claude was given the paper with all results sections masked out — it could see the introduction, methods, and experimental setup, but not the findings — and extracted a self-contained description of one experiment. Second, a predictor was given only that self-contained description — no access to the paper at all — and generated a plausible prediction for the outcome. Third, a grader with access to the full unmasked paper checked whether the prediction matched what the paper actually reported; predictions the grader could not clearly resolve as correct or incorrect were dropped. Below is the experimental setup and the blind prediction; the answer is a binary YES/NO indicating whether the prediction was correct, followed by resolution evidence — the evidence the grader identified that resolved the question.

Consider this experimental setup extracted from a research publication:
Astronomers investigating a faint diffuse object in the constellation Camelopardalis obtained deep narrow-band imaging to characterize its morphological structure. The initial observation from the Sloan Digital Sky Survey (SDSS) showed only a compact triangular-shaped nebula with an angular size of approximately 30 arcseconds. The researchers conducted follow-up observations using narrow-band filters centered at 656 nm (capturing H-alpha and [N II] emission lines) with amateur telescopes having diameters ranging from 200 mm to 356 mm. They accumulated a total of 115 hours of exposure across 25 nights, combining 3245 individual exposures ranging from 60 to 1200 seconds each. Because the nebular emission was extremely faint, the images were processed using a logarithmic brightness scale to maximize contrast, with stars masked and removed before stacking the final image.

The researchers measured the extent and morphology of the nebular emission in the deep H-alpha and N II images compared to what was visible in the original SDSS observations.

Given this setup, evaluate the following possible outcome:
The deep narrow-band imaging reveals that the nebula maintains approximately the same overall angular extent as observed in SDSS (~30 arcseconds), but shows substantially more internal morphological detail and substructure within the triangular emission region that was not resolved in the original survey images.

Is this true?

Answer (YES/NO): NO